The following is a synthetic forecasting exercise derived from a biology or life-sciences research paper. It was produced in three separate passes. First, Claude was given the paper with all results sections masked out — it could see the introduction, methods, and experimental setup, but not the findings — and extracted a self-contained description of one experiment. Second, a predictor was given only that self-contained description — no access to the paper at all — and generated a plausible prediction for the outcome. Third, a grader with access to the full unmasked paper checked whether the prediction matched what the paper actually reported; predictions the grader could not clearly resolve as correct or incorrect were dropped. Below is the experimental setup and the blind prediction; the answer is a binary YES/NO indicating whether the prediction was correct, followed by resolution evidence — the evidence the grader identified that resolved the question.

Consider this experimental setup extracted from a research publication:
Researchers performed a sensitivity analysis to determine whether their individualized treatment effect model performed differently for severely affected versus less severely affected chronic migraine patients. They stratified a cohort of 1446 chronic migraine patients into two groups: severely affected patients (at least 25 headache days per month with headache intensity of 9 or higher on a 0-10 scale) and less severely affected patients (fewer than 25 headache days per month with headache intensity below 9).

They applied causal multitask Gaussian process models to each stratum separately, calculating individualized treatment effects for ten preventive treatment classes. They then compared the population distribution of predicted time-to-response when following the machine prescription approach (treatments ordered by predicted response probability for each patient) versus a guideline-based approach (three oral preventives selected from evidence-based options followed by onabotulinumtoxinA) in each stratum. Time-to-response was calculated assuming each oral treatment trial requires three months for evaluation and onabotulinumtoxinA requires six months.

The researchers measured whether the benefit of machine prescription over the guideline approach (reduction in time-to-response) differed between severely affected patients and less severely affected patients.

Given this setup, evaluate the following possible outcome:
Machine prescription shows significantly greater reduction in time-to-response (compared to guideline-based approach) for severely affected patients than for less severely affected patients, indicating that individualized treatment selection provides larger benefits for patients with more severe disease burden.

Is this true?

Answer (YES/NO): NO